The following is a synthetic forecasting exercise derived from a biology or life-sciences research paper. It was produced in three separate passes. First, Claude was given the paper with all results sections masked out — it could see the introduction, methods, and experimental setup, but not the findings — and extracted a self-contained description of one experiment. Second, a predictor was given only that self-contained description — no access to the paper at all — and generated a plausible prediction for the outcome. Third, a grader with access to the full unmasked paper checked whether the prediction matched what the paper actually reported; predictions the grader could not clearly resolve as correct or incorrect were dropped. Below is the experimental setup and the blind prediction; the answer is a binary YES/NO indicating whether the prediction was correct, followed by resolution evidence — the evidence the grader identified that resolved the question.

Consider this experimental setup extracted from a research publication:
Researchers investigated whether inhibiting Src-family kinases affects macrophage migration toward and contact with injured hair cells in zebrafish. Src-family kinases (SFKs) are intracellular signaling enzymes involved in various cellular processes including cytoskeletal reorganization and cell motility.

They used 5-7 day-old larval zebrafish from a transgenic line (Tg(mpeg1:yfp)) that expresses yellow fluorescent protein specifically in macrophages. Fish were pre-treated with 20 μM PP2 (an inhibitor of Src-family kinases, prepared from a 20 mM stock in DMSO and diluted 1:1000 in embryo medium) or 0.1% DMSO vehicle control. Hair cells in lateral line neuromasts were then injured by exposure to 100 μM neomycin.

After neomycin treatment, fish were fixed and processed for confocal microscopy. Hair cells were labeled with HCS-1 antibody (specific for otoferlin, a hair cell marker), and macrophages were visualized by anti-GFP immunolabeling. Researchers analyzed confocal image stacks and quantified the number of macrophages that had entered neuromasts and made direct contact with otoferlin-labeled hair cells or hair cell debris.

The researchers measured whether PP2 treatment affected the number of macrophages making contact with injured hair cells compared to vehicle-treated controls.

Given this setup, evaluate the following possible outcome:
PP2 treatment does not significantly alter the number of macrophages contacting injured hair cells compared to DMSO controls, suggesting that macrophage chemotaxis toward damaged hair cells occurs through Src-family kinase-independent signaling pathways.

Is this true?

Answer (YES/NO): NO